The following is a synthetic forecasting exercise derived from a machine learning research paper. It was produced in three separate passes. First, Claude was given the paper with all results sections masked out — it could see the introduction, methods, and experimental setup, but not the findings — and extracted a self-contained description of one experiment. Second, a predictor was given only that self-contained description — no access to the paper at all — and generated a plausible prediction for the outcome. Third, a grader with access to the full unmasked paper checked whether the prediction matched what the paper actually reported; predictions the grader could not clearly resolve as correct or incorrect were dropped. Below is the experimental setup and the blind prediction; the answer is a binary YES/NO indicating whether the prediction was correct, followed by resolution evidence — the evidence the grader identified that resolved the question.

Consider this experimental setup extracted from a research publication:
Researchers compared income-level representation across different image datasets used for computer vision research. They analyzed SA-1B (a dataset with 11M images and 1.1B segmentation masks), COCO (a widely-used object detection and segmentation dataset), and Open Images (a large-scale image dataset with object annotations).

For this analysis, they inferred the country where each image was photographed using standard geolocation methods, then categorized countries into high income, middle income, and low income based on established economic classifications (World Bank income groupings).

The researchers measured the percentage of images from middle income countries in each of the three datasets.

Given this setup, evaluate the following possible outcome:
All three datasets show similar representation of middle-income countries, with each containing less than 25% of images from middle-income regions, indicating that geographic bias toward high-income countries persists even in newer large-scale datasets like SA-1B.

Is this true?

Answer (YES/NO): NO